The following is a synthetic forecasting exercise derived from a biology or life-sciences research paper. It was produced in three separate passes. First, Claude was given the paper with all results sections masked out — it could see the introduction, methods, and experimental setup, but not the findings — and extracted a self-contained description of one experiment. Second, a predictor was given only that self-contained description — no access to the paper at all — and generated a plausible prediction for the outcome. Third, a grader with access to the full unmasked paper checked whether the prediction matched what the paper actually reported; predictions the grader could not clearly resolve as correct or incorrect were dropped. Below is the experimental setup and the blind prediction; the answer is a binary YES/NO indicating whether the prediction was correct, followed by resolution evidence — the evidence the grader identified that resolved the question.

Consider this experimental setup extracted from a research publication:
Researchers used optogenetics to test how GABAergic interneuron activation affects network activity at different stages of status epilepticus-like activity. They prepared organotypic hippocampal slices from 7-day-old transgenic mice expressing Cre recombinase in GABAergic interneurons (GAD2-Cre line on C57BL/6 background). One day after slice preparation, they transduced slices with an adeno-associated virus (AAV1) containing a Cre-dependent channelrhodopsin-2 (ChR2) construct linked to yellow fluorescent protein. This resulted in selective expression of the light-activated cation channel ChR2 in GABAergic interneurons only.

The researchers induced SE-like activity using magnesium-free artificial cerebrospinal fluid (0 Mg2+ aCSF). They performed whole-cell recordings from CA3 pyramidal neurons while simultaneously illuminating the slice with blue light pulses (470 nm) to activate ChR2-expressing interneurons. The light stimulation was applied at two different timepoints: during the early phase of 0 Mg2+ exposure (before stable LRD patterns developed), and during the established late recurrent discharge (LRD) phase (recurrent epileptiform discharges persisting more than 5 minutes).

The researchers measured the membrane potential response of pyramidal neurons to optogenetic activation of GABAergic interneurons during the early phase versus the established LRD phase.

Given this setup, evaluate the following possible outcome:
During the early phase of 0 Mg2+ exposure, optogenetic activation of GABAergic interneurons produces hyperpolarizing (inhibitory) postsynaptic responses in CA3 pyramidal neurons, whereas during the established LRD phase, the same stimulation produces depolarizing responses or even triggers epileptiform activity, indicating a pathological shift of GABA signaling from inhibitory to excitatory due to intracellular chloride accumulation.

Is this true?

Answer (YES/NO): YES